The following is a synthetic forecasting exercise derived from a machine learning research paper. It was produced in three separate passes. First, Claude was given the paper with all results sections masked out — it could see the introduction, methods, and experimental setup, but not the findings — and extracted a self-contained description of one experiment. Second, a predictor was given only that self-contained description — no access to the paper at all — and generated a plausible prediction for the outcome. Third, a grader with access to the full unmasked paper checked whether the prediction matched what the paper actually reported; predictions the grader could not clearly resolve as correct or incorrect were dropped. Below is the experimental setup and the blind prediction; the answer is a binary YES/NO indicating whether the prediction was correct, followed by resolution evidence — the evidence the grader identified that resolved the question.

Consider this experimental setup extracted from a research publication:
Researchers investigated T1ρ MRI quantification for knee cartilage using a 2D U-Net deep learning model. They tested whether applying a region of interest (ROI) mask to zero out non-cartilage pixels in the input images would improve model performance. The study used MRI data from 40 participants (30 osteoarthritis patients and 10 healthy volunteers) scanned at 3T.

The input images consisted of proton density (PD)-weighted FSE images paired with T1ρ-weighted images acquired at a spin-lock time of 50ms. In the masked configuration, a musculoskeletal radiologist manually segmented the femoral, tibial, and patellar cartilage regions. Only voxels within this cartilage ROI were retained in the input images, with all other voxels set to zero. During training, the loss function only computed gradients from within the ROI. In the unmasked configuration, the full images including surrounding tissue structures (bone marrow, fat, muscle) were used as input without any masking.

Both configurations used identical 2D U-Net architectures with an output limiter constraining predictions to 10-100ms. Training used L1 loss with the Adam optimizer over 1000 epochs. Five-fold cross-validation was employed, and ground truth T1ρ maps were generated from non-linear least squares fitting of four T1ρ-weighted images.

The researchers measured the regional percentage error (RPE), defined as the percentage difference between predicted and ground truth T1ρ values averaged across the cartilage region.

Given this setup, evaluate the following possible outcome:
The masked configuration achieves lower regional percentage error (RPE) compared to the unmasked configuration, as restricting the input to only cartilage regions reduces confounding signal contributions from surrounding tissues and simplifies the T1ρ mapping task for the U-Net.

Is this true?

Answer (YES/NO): NO